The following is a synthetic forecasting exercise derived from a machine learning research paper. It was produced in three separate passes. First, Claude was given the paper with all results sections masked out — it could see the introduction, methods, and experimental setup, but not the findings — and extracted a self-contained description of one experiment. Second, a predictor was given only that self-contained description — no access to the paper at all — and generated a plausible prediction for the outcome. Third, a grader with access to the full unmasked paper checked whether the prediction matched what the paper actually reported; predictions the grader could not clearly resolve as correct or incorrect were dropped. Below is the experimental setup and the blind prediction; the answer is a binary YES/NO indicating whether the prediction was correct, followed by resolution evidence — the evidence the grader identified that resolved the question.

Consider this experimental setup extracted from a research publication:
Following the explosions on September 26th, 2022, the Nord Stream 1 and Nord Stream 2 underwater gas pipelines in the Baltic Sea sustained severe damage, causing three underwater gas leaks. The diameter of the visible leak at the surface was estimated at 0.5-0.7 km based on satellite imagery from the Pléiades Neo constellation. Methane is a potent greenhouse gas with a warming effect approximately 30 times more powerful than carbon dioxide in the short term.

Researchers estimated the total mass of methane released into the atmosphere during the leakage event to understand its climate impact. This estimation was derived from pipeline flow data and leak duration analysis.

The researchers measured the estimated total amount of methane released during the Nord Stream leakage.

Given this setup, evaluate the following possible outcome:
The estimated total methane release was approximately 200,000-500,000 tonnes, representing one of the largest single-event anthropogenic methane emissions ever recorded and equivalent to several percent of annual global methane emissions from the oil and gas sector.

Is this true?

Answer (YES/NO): NO